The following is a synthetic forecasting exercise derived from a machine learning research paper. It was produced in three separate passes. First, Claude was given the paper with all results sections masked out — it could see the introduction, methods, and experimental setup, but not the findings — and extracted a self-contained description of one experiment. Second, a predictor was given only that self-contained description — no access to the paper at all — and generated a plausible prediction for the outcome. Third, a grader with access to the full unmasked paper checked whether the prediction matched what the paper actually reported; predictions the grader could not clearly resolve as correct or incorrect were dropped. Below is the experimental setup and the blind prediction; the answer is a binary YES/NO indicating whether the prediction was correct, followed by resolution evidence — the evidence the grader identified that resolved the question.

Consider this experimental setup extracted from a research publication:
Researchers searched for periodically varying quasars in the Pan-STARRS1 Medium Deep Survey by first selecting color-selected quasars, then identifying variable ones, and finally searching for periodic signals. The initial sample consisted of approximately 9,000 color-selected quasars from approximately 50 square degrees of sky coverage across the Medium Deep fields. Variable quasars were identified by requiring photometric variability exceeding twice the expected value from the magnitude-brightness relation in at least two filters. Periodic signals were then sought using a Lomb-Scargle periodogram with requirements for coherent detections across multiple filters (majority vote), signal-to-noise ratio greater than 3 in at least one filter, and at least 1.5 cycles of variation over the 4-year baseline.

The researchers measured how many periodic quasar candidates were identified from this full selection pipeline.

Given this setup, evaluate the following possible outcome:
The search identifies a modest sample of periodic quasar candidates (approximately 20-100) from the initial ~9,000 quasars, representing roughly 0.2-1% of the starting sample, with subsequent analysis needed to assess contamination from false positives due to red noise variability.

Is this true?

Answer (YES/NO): YES